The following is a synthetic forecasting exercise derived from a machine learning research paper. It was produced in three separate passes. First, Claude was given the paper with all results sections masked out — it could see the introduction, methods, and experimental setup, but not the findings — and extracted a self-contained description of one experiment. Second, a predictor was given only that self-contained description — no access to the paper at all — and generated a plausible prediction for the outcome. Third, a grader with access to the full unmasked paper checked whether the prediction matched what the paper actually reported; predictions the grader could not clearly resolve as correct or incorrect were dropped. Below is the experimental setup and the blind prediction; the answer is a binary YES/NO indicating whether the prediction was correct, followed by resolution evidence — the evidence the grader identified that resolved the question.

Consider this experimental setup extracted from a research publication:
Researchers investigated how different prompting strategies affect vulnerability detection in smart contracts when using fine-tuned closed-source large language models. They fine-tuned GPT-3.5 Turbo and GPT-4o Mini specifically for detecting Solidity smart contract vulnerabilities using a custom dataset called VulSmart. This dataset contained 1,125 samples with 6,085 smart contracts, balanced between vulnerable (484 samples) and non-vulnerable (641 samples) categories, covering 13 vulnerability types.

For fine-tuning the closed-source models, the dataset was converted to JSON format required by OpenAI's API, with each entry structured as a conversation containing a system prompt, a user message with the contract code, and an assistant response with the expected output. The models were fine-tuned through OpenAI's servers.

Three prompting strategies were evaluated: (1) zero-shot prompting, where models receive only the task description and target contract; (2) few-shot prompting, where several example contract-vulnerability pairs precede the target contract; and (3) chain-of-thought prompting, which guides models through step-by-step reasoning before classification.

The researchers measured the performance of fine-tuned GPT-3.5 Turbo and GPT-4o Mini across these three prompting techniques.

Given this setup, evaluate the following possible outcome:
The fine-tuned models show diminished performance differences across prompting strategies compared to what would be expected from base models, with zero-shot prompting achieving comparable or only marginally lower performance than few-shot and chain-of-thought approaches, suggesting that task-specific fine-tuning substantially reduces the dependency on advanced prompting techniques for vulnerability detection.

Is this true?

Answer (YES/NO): NO